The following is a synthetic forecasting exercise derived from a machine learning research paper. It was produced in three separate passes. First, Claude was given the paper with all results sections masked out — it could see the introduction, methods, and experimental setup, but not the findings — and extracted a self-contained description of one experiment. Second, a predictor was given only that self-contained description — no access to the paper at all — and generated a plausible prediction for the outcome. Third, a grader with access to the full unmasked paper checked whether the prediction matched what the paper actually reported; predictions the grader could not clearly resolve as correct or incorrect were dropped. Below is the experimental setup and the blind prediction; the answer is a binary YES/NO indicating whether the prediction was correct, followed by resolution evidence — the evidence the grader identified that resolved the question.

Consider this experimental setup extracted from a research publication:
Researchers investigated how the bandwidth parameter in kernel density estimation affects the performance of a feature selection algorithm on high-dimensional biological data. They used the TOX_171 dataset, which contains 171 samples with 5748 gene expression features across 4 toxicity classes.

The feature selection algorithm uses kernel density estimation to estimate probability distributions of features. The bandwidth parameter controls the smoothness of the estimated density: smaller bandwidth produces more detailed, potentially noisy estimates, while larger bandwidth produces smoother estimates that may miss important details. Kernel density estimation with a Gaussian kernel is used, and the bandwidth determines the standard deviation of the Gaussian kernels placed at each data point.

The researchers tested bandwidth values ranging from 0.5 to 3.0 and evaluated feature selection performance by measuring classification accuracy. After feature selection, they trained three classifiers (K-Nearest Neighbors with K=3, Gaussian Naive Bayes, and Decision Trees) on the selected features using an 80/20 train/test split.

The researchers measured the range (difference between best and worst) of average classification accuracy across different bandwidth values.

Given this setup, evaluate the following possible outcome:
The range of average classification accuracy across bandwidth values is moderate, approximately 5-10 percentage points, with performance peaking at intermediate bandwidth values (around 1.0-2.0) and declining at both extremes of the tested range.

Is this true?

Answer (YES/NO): NO